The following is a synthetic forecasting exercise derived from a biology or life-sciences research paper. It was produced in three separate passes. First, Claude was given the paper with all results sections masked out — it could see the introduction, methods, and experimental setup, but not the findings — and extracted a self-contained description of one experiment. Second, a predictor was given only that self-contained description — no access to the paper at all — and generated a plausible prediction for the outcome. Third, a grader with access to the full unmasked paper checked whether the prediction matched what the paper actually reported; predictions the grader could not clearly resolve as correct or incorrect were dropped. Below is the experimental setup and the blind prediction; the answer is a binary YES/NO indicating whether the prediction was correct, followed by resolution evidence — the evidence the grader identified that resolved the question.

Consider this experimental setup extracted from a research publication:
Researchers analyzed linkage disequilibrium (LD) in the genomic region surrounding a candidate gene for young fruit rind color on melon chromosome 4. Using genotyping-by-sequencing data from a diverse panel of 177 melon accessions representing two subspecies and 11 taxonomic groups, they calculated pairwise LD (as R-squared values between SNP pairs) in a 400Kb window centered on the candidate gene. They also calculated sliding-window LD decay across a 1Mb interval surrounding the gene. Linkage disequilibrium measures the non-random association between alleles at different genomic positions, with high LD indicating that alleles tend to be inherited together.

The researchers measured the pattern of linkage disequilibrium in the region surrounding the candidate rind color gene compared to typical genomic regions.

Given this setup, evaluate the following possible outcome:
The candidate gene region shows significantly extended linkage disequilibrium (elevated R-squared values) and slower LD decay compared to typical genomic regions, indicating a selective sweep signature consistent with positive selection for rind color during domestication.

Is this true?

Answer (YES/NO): NO